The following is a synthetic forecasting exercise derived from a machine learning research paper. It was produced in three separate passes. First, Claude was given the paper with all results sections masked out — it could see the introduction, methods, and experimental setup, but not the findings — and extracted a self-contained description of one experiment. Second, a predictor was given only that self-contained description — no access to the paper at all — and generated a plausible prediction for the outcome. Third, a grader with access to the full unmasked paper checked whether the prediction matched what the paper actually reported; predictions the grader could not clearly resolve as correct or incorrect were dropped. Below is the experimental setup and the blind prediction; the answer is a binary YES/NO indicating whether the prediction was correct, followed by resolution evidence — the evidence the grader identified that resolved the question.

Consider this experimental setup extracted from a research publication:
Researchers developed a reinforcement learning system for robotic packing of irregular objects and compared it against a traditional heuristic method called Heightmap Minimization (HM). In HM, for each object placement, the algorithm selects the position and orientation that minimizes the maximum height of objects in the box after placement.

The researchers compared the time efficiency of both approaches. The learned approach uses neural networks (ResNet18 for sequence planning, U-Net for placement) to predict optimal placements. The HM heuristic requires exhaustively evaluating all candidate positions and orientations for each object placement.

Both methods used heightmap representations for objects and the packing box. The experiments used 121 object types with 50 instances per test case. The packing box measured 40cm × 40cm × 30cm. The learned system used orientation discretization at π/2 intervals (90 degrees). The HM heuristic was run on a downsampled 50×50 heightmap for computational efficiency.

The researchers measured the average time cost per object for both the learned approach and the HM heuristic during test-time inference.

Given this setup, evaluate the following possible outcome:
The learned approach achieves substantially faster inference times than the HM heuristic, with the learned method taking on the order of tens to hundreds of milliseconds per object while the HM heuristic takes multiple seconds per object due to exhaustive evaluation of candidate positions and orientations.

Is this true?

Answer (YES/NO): NO